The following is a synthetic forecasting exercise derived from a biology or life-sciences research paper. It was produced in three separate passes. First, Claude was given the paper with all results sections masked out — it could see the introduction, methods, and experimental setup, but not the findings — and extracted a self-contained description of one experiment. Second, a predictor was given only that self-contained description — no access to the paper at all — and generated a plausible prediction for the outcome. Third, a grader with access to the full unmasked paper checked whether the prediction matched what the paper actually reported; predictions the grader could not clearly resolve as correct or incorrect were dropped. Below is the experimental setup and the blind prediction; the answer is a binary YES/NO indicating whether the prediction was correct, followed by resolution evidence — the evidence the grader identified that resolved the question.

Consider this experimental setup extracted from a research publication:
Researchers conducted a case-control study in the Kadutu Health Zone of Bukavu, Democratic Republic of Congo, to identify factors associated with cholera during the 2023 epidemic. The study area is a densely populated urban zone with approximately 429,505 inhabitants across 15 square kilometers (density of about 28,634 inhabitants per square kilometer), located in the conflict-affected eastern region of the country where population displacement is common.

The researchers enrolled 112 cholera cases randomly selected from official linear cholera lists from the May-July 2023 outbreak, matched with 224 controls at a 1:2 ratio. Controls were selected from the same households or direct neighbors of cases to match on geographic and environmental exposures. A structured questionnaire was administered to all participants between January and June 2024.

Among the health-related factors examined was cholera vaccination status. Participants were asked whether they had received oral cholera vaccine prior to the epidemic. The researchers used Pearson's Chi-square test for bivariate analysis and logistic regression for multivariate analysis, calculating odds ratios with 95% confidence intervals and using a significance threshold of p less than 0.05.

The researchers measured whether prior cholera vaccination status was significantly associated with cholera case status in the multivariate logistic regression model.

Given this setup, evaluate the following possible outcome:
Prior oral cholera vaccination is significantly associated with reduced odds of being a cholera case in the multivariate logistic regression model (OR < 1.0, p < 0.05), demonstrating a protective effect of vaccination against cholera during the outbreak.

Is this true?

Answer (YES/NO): NO